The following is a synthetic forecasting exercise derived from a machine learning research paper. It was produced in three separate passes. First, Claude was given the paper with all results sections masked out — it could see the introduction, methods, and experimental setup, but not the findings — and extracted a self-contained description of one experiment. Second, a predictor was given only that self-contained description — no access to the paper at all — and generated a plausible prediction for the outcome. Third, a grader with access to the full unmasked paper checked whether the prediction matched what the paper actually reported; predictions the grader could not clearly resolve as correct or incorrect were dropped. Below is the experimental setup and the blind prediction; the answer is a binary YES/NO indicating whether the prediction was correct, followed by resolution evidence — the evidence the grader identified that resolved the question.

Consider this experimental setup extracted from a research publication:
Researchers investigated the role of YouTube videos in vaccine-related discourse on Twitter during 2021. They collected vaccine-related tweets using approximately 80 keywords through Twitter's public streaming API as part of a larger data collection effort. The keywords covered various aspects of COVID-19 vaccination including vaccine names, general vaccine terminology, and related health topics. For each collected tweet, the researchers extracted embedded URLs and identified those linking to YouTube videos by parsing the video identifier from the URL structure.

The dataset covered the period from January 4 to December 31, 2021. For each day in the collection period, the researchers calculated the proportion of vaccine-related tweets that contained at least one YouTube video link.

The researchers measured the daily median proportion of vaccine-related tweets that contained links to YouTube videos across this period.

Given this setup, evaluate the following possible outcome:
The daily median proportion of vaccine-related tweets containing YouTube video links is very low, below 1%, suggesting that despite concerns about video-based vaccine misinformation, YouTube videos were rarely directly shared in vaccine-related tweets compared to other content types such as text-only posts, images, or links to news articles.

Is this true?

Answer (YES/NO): YES